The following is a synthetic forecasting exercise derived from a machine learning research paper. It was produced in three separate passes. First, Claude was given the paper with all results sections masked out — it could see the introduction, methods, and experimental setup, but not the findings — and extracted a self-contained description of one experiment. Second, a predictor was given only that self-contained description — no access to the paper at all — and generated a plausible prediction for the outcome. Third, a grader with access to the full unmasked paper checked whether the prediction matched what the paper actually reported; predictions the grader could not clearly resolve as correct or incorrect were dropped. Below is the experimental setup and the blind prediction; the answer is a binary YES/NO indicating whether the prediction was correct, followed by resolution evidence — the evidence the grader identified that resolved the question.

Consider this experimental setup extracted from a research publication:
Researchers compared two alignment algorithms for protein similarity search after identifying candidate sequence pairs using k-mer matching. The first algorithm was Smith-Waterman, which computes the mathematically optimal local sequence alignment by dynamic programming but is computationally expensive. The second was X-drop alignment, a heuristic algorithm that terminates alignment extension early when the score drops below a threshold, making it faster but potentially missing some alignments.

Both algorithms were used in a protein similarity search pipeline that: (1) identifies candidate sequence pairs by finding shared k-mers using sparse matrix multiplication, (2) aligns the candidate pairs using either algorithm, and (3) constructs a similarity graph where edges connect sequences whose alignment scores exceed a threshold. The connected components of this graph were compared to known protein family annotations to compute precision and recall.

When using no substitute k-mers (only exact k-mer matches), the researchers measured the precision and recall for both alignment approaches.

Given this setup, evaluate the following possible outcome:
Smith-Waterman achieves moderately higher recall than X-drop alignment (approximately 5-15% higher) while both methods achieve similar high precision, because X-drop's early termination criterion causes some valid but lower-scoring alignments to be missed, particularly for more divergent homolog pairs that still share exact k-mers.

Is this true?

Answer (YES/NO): NO